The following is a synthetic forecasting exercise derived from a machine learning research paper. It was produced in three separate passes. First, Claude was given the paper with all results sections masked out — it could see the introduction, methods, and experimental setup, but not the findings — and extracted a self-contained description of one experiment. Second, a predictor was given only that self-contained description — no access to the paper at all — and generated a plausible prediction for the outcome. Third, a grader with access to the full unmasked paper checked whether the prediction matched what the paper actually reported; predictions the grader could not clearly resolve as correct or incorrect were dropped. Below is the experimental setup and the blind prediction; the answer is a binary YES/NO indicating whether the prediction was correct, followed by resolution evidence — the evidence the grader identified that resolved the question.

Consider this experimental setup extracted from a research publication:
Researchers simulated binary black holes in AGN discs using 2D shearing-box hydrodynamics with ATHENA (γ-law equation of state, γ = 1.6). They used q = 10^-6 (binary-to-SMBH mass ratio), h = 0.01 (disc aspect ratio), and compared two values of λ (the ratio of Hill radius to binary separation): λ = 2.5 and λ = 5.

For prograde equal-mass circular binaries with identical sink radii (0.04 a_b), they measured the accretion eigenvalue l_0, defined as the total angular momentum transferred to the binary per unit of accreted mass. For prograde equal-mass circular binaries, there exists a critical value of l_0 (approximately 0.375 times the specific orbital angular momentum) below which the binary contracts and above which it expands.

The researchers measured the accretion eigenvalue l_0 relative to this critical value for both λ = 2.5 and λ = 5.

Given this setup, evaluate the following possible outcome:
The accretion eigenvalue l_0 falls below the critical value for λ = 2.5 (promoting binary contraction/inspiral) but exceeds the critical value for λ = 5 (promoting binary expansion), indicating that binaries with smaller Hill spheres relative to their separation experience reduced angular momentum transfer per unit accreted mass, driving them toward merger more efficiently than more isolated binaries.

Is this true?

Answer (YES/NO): NO